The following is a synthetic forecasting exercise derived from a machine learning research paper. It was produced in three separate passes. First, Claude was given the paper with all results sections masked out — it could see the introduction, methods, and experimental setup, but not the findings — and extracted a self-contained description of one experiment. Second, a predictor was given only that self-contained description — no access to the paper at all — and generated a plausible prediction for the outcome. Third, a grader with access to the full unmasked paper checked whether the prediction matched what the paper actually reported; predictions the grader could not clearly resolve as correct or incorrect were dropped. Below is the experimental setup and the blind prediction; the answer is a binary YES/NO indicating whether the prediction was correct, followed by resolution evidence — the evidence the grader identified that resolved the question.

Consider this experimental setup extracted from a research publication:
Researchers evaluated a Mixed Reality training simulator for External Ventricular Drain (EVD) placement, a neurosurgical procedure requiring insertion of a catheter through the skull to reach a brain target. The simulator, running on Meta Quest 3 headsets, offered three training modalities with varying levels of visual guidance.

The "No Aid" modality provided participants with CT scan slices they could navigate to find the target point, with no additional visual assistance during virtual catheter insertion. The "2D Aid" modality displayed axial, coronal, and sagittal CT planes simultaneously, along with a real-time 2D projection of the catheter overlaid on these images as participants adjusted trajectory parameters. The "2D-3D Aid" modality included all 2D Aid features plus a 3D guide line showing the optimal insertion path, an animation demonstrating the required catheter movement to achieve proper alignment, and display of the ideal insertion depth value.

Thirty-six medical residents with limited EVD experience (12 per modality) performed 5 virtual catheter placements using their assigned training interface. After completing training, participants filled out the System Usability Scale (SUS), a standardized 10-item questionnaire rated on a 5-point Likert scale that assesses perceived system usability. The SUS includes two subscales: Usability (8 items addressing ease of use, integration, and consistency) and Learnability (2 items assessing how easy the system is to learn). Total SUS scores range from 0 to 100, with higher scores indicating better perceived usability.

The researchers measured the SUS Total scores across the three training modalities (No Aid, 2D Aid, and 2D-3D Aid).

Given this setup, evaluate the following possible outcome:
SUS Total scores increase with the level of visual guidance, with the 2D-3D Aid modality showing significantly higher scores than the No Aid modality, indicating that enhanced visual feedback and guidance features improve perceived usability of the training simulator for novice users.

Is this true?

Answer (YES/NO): NO